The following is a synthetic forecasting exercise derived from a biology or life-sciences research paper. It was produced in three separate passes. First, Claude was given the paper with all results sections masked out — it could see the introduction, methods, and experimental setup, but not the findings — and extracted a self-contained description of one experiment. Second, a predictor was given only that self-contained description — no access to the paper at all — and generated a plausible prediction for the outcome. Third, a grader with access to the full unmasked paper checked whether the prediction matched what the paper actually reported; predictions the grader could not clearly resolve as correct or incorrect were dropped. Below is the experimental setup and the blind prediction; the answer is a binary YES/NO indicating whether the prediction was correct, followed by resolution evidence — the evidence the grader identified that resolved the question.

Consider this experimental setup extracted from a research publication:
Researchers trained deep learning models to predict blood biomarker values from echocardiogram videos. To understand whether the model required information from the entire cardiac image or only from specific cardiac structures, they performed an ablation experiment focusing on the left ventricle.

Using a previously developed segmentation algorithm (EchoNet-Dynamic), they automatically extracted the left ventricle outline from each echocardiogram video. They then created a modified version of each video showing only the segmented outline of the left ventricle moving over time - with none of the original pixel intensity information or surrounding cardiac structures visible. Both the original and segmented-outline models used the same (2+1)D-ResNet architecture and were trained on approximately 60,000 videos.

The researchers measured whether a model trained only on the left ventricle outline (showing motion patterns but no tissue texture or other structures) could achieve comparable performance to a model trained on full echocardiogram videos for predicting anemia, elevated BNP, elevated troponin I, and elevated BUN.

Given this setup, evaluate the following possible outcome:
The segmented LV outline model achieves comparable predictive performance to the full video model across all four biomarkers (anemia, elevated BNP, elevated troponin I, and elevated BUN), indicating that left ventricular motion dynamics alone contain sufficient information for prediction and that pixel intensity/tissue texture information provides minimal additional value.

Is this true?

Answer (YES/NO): NO